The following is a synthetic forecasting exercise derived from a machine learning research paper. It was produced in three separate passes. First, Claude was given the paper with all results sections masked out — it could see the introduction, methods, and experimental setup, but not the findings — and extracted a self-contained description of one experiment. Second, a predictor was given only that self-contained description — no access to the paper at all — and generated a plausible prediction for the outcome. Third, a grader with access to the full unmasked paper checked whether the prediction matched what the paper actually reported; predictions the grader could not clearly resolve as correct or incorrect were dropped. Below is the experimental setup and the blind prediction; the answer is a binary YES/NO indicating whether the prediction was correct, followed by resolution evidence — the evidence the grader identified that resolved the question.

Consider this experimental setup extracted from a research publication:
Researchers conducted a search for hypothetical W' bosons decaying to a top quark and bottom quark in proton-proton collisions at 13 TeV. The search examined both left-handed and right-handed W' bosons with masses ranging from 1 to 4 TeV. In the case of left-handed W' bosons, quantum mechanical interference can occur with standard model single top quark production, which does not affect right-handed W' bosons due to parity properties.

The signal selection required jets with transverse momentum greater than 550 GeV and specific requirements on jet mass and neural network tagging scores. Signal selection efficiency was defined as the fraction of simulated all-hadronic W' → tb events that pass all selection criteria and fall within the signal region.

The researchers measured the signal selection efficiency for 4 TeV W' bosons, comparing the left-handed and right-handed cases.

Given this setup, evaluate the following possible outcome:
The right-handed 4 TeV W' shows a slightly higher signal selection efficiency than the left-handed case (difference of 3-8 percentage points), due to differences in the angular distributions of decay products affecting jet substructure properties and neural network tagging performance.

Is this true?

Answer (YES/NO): NO